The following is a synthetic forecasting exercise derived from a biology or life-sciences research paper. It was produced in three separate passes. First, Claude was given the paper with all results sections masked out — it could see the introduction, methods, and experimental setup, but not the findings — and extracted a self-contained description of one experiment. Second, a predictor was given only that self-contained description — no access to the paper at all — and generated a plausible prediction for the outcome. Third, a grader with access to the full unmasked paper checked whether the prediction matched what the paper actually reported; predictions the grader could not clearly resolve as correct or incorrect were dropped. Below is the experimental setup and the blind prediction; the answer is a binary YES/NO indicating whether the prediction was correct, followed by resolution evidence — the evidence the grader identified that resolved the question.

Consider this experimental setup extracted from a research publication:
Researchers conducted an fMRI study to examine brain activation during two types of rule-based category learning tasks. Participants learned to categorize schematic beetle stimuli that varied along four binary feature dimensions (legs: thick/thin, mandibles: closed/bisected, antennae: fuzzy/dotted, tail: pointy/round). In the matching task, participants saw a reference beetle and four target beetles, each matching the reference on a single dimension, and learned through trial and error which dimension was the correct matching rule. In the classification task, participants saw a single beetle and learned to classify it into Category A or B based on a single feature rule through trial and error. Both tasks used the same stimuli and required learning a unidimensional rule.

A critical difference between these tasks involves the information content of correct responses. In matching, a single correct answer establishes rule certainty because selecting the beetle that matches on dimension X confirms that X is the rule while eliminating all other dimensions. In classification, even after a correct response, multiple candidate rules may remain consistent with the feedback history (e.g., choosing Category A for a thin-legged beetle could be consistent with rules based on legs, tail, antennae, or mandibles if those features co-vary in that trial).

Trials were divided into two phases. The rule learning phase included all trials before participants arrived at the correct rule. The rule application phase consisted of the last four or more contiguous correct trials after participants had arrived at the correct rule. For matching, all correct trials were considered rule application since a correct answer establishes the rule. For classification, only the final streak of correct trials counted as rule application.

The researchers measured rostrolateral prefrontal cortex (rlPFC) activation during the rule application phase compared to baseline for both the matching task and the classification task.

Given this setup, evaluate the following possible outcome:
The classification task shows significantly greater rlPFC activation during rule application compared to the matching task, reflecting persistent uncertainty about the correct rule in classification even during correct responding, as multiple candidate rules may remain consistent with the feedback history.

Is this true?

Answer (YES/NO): YES